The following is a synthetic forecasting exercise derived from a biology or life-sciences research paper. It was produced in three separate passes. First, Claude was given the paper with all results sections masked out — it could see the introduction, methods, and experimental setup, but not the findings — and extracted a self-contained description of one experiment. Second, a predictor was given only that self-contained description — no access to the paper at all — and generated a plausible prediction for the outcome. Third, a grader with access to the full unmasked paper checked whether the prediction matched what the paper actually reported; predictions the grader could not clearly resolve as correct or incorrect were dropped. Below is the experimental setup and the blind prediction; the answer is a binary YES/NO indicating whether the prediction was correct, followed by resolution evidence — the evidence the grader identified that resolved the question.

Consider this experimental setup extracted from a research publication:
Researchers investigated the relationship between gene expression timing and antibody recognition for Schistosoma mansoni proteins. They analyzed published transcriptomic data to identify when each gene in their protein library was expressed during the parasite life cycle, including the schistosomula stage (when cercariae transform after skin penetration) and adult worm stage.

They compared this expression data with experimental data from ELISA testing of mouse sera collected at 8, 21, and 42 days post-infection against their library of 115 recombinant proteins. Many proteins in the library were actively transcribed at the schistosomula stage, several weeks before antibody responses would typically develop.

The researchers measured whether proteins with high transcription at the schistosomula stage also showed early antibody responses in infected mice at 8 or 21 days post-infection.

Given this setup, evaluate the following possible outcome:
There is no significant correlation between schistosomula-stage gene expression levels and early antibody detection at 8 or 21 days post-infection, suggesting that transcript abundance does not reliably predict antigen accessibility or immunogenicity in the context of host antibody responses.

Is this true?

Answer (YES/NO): YES